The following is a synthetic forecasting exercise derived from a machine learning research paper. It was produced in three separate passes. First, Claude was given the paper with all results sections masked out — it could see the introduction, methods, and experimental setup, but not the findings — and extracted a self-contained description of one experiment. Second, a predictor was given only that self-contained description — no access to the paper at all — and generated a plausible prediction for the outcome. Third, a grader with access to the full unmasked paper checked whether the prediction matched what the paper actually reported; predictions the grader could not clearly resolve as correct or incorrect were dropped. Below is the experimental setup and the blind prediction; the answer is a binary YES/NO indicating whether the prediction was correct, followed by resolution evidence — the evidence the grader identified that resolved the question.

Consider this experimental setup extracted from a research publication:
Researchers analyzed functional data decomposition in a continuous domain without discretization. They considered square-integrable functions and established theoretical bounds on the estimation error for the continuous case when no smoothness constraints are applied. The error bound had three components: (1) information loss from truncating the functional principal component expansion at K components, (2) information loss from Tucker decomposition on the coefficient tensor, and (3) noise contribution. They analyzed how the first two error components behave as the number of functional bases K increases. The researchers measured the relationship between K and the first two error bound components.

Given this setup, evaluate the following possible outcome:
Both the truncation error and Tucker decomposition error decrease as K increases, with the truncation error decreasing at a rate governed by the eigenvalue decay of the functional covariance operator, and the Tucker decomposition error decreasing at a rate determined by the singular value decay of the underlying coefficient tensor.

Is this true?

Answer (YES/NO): NO